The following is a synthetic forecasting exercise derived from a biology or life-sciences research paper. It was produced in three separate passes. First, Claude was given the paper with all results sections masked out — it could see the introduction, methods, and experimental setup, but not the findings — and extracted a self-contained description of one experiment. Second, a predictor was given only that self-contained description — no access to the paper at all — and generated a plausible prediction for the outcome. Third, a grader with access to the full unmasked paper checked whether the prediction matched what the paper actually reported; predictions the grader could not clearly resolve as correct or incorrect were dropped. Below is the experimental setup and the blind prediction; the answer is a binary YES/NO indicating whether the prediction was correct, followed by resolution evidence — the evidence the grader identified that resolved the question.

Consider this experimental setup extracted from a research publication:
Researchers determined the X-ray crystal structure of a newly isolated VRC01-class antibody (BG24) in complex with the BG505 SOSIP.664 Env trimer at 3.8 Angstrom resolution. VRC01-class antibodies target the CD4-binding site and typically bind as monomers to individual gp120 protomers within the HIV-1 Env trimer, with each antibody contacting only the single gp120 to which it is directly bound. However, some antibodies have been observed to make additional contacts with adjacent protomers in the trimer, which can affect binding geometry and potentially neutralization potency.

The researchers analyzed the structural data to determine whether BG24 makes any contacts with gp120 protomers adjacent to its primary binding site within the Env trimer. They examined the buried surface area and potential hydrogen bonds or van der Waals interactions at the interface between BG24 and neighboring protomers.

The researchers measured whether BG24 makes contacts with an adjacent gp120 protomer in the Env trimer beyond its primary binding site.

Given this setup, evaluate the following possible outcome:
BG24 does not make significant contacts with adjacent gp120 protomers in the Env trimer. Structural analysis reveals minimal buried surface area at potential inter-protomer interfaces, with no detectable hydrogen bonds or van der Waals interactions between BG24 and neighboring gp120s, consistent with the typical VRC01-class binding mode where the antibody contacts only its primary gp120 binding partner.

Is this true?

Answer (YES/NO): NO